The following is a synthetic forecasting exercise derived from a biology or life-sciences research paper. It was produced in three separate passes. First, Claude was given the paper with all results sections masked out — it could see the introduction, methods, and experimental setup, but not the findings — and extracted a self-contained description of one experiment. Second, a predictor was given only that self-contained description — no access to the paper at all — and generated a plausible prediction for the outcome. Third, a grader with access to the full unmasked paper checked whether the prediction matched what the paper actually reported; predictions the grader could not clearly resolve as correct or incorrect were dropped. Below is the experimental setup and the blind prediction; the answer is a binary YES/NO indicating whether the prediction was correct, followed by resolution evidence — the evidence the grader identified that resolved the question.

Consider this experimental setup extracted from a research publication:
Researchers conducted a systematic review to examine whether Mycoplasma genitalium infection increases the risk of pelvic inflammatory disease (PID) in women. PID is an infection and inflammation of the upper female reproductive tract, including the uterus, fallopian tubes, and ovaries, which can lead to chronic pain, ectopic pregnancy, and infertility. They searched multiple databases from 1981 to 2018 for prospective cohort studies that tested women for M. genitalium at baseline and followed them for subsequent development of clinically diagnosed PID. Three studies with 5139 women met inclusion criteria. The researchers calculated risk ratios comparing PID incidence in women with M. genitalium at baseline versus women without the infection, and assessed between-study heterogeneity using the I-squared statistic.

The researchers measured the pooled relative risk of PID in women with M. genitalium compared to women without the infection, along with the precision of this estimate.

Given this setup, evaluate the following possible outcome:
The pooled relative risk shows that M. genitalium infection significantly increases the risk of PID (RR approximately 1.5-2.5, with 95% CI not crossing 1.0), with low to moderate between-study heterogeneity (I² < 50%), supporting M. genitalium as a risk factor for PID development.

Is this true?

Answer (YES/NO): NO